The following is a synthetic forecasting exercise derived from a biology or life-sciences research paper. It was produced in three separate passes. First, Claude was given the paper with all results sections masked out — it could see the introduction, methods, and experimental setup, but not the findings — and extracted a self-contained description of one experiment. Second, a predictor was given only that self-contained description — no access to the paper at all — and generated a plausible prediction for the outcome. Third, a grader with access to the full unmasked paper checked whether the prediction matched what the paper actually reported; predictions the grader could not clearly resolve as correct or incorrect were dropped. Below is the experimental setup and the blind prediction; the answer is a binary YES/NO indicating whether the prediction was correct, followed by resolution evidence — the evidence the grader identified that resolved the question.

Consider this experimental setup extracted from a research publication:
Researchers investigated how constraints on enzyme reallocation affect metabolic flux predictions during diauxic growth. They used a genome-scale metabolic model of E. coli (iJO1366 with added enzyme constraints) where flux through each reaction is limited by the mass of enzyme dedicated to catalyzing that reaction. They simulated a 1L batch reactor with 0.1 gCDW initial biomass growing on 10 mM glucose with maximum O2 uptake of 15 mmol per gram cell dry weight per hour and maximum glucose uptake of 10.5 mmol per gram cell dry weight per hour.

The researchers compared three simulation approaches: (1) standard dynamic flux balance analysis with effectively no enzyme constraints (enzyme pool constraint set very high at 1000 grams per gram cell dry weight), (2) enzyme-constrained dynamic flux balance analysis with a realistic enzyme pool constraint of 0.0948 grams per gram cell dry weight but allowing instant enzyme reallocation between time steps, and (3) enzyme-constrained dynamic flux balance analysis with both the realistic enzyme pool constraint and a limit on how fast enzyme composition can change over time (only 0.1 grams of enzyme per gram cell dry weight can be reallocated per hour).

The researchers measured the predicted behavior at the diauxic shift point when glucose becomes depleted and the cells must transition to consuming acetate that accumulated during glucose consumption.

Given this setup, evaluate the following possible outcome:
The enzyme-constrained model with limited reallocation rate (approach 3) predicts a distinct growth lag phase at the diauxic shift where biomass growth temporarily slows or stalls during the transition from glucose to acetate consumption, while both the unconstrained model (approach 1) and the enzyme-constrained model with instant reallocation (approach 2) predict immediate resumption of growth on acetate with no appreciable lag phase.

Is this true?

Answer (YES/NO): YES